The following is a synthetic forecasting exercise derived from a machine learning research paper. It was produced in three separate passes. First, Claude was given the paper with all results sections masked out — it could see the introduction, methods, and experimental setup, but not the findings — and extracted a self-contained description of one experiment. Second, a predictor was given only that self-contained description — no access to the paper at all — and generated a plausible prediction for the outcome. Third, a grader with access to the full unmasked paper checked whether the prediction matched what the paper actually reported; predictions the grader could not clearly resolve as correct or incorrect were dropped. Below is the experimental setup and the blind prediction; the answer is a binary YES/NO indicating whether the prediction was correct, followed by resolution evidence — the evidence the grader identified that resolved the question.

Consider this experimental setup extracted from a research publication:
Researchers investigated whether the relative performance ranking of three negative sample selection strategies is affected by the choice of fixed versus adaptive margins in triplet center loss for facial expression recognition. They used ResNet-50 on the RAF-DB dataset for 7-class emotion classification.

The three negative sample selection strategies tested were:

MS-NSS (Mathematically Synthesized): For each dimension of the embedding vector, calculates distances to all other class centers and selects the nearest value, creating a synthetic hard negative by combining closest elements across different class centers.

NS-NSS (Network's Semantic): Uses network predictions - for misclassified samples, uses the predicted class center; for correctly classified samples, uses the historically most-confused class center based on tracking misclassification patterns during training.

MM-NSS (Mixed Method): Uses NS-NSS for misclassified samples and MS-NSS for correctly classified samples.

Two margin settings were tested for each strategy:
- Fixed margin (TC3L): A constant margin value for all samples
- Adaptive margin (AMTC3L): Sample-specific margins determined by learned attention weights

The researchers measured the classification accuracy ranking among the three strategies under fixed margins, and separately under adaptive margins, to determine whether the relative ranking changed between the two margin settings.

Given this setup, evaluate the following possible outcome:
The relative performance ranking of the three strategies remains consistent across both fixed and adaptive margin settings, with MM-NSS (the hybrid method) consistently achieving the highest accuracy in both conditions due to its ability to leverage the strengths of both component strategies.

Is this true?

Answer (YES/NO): YES